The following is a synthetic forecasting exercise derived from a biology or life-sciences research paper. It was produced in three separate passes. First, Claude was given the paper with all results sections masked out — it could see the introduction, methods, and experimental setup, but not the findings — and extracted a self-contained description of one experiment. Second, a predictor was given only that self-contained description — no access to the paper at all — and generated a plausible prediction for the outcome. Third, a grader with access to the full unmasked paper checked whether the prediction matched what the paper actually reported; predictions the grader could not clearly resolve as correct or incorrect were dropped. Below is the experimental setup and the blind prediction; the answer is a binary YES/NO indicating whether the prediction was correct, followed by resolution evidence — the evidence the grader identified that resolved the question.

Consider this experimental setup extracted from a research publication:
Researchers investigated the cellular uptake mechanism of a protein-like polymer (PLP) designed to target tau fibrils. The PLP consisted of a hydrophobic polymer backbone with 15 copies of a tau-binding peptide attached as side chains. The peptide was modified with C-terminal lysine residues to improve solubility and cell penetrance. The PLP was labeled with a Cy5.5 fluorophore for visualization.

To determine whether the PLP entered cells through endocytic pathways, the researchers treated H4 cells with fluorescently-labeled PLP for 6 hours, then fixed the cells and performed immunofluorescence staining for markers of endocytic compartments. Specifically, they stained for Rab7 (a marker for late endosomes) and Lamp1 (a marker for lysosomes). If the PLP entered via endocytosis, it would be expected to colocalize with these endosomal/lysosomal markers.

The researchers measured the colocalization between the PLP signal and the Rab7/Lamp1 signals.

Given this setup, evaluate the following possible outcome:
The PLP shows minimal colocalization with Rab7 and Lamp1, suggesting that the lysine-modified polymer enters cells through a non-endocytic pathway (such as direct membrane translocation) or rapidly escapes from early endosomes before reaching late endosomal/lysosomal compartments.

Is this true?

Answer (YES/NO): YES